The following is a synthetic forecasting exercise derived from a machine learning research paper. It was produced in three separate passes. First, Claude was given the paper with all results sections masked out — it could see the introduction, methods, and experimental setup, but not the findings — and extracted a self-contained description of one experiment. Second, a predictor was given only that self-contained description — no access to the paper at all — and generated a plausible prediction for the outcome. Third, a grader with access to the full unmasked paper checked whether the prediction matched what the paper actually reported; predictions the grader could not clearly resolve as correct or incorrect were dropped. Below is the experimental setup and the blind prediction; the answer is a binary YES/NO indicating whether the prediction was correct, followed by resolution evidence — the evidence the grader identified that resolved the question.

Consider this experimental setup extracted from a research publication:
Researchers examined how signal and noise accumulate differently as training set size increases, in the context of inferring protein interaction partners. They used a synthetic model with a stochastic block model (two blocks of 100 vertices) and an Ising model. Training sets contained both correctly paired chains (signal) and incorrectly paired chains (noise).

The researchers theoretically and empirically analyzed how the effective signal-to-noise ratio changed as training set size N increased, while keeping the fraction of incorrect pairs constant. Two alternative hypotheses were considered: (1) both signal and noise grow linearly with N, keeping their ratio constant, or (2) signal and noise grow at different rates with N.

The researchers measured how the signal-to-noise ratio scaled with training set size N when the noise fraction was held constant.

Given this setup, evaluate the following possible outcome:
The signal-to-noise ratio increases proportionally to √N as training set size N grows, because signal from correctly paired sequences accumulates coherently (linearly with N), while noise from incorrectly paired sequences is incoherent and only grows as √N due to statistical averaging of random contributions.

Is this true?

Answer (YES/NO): YES